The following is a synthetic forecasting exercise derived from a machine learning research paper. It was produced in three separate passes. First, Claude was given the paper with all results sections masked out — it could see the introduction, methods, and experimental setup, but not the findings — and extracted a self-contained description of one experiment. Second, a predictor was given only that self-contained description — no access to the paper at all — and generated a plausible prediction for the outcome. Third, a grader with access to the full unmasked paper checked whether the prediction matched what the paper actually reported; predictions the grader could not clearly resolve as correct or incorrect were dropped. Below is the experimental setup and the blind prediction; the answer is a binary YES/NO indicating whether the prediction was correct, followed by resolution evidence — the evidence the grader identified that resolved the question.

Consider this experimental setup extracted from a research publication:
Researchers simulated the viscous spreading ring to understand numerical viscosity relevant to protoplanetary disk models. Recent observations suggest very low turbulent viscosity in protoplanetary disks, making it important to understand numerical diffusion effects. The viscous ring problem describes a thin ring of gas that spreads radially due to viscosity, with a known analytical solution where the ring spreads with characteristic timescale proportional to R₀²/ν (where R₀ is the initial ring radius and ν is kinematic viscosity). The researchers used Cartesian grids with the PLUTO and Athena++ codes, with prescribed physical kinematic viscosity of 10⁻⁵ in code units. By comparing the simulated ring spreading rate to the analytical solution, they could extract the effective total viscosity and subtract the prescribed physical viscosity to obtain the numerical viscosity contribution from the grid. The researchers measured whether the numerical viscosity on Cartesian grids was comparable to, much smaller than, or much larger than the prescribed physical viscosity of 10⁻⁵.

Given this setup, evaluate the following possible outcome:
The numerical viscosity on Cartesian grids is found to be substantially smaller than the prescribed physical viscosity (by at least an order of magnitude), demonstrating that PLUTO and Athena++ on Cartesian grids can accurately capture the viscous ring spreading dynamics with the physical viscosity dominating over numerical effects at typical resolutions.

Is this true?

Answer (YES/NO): NO